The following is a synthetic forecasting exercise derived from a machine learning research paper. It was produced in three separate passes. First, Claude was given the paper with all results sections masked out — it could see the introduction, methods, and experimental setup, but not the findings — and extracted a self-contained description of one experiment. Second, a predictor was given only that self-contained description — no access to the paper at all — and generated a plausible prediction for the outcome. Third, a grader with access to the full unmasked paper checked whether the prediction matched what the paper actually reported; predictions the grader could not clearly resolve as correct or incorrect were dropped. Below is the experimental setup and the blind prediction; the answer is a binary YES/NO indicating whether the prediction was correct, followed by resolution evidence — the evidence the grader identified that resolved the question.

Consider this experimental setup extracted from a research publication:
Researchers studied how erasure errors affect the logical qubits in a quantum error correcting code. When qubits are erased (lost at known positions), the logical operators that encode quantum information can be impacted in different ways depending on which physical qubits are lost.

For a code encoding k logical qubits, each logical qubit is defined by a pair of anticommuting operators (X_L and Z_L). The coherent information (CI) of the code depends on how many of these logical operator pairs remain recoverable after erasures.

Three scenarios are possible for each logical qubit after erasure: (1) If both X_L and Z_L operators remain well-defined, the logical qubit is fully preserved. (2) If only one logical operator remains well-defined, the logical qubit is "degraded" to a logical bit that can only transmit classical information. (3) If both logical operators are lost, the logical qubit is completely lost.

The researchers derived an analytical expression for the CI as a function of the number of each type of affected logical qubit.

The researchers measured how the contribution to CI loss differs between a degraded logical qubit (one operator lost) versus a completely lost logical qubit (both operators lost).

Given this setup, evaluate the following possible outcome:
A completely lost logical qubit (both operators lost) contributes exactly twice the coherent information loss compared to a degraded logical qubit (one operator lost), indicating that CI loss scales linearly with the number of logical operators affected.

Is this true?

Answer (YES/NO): YES